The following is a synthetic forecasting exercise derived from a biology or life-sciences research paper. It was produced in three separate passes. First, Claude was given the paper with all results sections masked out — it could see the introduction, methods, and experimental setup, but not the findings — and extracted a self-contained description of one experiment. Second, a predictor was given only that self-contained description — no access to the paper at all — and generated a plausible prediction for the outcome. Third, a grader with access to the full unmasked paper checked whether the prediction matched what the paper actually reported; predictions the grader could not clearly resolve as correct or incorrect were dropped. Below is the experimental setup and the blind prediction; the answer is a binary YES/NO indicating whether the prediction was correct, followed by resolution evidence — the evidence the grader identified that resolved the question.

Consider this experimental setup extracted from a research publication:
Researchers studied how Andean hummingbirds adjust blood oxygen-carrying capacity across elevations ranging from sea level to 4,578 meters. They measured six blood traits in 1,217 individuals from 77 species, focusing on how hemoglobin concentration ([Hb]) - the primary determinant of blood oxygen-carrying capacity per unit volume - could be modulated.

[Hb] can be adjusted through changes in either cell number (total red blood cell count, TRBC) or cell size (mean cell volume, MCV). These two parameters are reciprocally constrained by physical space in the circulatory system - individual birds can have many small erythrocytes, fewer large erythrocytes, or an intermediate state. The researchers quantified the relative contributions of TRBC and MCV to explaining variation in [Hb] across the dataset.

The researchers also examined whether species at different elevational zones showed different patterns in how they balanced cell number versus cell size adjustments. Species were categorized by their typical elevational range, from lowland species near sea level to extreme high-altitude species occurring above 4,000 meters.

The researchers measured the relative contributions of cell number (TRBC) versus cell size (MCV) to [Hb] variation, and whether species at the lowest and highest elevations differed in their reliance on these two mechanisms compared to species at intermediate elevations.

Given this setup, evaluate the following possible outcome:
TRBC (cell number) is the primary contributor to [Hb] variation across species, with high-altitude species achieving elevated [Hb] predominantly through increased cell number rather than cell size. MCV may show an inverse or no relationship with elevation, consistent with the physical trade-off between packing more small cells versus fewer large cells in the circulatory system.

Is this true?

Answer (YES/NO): NO